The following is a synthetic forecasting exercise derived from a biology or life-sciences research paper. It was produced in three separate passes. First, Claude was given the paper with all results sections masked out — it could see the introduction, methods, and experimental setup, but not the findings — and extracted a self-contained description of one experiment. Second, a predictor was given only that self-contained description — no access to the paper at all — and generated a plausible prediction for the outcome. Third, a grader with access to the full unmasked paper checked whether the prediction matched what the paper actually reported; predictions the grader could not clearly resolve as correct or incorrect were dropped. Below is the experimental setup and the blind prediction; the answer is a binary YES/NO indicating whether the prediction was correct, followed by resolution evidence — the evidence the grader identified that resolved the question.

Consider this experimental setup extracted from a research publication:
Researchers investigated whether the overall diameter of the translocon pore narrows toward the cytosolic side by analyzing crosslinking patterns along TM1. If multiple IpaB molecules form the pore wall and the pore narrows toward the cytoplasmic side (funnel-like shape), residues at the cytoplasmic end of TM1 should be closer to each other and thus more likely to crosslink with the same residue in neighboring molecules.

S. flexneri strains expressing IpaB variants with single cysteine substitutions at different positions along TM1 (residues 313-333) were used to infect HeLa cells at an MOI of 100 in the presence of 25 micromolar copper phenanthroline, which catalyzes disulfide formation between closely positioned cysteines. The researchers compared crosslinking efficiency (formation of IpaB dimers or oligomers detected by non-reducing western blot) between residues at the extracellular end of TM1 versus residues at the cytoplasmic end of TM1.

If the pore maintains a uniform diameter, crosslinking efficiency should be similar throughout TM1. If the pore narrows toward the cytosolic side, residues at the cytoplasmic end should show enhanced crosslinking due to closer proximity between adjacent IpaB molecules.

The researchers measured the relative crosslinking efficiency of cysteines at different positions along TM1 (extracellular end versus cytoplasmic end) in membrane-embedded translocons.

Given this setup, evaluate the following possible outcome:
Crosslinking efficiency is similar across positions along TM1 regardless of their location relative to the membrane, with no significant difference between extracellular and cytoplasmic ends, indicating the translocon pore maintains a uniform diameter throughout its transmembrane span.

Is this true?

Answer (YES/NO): NO